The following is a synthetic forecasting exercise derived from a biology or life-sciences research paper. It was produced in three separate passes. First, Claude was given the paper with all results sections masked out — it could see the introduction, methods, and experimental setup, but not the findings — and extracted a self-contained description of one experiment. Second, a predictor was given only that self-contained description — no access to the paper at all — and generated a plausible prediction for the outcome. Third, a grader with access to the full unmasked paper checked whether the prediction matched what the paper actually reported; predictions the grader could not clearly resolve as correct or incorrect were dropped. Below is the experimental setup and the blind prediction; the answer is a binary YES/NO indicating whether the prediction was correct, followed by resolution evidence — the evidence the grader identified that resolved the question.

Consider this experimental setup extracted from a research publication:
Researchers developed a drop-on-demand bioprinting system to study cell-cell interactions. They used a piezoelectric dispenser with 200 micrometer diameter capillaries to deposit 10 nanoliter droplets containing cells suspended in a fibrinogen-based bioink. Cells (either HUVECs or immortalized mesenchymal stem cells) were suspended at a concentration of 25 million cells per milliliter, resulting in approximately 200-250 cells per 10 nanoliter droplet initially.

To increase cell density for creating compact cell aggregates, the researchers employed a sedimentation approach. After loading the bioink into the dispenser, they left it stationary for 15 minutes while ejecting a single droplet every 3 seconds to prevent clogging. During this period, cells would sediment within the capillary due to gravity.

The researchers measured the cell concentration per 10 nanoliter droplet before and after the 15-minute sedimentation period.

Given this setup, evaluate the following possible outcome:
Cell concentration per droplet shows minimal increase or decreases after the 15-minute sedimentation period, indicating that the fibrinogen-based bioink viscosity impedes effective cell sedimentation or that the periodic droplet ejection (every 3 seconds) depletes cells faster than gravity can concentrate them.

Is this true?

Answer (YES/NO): NO